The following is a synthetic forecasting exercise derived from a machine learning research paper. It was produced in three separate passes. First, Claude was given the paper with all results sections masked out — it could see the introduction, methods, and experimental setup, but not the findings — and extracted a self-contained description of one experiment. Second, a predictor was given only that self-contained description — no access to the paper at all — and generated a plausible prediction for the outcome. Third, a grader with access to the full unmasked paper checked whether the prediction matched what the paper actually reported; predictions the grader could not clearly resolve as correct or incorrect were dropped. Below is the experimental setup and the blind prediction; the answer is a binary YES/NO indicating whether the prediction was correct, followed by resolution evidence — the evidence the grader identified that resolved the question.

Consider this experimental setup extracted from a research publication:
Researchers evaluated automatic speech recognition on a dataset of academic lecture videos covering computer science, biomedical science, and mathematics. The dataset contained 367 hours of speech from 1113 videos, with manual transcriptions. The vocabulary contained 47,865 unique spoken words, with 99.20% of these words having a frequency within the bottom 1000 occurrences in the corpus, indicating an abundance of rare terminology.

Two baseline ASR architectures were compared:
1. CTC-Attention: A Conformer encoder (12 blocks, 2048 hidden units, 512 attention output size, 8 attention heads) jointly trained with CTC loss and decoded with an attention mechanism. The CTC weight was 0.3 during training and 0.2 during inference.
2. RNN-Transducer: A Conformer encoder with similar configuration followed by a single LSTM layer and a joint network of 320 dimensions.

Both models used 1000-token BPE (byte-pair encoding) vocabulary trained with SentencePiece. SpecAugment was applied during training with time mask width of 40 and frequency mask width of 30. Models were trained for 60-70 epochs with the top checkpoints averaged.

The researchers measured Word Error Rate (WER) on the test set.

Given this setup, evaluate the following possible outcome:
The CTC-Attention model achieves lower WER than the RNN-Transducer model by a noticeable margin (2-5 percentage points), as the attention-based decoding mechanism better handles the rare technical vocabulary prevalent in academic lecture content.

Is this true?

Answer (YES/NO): NO